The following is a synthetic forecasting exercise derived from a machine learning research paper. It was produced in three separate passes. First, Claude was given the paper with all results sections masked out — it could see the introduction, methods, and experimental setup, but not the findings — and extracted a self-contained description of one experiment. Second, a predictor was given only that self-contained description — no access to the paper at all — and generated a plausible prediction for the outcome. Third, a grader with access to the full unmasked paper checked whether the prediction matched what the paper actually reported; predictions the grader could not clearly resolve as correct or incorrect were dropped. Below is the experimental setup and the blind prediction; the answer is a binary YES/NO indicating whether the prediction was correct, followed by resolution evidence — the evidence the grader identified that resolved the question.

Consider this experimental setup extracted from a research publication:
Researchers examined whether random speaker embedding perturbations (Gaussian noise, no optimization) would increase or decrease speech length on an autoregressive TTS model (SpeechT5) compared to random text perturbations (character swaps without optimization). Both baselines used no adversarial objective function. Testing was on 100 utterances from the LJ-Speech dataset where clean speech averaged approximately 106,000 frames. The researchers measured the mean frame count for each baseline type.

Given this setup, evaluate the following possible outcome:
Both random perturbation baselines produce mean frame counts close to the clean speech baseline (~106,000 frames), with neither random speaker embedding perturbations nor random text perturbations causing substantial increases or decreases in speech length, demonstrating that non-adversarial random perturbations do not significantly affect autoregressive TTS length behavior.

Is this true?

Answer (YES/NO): NO